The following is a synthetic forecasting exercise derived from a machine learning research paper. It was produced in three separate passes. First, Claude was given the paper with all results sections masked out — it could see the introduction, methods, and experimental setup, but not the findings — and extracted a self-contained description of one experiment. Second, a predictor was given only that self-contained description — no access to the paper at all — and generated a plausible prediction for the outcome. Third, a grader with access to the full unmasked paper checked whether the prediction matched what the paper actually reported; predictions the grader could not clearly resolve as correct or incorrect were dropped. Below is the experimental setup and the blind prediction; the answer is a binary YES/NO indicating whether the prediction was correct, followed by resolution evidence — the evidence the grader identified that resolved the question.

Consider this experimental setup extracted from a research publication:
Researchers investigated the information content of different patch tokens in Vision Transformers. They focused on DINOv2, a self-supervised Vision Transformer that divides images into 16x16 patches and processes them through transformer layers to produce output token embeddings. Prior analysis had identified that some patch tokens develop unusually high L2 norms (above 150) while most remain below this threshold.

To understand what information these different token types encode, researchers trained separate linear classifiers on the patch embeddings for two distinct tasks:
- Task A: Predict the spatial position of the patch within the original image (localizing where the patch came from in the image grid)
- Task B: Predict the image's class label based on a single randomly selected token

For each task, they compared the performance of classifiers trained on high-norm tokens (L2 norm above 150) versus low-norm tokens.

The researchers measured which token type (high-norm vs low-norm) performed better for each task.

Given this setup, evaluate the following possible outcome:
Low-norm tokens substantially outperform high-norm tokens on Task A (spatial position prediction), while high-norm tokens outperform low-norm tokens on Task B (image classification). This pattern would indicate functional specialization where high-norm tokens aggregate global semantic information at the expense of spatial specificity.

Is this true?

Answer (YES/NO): YES